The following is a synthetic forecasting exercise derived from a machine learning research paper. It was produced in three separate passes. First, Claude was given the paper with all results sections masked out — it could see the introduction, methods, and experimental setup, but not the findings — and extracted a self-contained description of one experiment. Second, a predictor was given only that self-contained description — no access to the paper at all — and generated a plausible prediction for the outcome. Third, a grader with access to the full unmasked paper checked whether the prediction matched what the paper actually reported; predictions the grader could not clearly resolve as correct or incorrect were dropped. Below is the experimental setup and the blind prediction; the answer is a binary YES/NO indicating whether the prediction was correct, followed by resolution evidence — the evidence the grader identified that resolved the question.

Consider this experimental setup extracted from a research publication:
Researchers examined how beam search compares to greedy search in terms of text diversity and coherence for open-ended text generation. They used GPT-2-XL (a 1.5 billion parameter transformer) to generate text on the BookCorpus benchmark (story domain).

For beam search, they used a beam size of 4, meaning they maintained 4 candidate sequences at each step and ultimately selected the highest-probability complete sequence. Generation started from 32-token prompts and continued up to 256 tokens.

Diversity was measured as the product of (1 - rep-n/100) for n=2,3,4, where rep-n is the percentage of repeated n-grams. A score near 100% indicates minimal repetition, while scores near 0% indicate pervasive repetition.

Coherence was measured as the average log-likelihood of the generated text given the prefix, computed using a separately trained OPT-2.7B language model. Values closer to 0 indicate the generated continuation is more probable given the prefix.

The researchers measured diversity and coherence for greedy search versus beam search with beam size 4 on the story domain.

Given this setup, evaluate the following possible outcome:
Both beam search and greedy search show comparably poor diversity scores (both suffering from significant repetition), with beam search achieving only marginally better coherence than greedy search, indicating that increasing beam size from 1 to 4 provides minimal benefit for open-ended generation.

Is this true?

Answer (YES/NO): YES